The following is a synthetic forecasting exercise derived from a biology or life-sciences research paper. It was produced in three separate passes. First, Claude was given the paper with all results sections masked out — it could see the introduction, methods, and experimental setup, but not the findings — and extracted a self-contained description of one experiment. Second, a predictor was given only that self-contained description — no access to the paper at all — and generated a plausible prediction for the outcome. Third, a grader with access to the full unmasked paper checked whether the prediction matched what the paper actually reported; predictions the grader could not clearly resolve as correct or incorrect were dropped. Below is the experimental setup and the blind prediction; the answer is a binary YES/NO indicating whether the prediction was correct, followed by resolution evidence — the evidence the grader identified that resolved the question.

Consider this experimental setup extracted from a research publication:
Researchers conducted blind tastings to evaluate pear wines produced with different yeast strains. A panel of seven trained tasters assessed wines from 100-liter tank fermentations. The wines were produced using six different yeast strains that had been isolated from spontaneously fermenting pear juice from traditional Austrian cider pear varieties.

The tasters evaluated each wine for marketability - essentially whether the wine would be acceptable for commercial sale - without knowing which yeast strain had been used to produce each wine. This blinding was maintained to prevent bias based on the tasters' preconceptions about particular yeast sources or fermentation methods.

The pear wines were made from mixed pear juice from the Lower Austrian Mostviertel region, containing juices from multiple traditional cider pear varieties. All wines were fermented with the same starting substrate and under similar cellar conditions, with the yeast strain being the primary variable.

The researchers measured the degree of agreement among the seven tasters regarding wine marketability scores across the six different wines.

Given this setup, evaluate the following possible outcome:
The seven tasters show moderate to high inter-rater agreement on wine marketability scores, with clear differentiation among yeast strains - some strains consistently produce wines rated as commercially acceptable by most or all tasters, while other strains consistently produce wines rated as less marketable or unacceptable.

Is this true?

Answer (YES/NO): NO